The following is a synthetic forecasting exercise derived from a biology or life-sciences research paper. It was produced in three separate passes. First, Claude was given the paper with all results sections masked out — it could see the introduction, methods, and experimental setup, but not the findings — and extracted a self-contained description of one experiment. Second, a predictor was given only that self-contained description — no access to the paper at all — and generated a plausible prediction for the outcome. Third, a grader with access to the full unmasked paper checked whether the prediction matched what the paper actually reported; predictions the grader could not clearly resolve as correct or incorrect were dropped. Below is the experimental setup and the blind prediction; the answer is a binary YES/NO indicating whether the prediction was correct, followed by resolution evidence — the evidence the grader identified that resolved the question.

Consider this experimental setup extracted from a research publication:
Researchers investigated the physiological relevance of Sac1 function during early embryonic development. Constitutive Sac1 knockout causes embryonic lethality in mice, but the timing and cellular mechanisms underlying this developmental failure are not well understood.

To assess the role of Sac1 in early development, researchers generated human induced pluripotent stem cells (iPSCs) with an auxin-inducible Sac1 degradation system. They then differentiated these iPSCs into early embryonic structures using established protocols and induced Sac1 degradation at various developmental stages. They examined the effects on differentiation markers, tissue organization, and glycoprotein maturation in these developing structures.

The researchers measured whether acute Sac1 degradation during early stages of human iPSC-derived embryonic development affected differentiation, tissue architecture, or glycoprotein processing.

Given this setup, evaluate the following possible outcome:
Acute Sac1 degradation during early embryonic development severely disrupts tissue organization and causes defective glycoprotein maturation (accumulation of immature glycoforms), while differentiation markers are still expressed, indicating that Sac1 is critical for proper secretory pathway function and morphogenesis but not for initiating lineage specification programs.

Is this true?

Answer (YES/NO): NO